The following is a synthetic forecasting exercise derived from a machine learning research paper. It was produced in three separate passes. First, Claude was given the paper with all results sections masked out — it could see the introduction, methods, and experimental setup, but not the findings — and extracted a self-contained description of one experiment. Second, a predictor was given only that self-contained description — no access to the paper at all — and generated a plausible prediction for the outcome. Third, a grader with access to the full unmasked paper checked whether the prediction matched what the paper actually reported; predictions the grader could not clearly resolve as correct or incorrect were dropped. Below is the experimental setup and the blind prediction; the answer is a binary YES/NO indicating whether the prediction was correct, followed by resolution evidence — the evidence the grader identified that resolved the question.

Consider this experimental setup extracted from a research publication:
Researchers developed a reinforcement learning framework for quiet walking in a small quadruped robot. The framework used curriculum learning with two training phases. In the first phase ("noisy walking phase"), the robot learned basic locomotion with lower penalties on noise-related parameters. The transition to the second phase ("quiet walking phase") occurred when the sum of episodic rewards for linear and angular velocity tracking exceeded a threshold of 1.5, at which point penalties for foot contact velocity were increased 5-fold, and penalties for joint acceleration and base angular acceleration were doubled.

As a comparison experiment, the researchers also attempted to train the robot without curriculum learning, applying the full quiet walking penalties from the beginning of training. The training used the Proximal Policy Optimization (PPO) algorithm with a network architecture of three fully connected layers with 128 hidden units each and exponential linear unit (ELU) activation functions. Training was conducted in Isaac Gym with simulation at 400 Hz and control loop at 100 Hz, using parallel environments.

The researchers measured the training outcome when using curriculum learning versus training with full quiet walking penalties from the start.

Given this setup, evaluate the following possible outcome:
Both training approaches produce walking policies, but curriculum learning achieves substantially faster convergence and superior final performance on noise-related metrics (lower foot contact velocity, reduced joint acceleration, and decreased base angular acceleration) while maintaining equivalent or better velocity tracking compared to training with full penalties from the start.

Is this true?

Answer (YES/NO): NO